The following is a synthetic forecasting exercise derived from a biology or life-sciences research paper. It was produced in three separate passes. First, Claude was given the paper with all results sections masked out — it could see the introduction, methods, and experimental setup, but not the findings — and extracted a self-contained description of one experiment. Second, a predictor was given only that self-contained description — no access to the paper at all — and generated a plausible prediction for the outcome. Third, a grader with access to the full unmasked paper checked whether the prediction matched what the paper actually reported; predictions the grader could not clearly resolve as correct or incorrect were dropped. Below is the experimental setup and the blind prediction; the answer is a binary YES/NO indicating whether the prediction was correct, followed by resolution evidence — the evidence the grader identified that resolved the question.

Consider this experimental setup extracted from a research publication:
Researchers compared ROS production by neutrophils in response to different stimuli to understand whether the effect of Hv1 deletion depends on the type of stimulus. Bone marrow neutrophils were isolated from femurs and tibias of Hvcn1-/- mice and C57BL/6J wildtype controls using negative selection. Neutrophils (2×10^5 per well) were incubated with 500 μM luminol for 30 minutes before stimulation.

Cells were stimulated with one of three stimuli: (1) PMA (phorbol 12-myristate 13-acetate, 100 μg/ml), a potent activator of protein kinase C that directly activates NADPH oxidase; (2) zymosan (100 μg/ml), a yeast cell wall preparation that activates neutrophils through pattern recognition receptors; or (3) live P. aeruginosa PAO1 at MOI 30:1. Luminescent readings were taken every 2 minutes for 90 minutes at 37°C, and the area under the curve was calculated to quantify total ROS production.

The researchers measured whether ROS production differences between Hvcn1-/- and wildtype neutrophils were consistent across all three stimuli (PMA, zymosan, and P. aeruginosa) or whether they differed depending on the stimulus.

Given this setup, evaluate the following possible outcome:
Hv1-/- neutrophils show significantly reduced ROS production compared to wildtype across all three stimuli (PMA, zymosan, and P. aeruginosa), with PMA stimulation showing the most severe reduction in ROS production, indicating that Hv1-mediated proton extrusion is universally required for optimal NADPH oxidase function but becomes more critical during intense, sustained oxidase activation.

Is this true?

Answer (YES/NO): NO